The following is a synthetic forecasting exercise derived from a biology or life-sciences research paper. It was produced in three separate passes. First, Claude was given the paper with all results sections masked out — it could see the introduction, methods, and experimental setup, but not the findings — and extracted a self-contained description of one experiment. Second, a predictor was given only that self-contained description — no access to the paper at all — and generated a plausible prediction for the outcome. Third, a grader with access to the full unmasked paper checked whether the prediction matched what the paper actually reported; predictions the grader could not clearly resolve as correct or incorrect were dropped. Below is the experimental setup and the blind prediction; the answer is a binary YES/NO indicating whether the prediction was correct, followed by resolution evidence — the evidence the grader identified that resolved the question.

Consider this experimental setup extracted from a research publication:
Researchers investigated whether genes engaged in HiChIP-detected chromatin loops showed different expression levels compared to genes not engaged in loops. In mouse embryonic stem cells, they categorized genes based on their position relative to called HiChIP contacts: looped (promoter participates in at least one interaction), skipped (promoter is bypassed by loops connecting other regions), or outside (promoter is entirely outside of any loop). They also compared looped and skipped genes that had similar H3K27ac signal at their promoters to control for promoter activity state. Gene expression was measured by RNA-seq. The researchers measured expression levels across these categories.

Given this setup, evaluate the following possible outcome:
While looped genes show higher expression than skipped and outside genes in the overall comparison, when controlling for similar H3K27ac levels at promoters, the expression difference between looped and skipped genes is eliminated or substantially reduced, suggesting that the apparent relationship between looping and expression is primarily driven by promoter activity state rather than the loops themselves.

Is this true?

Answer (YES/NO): NO